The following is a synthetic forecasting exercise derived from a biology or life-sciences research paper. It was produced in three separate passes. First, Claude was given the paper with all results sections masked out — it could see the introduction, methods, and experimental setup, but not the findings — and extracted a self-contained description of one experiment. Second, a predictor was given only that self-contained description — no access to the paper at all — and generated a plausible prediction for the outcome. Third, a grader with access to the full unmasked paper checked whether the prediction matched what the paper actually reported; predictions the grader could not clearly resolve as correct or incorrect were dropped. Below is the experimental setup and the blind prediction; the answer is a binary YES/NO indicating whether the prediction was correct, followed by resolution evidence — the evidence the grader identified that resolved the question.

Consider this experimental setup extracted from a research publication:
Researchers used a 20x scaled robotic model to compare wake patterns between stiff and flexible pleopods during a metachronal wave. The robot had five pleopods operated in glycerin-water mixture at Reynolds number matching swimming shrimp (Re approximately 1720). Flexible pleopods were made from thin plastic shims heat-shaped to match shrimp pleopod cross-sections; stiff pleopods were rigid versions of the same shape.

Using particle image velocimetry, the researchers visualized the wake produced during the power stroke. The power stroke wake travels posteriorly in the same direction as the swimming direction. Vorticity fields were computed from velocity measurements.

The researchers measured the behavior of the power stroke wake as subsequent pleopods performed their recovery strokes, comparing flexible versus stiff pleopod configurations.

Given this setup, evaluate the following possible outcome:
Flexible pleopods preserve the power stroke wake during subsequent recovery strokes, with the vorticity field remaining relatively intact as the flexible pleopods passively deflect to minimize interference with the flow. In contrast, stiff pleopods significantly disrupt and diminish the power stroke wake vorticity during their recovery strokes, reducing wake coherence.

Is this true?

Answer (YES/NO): YES